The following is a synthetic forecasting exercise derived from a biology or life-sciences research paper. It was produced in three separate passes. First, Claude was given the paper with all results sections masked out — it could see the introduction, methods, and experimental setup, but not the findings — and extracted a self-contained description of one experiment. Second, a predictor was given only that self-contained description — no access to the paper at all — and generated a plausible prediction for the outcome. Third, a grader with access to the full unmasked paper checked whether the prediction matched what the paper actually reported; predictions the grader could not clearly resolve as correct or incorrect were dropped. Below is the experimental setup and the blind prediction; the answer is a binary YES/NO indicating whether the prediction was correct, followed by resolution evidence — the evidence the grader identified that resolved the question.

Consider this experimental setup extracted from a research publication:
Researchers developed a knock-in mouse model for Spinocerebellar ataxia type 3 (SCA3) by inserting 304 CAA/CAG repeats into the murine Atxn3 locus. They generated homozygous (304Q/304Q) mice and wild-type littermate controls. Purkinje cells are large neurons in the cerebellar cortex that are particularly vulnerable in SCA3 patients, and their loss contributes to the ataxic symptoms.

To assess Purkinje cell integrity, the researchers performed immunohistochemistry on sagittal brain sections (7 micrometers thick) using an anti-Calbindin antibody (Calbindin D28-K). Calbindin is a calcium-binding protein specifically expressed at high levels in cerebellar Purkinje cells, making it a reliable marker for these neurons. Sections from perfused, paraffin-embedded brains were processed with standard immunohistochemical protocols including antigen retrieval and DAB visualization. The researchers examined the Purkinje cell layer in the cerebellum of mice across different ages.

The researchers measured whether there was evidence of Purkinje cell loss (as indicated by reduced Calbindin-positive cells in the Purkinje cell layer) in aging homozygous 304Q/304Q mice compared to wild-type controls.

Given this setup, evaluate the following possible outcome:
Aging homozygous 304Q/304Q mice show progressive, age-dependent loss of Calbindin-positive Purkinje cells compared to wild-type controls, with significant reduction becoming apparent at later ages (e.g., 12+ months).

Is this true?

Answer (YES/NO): NO